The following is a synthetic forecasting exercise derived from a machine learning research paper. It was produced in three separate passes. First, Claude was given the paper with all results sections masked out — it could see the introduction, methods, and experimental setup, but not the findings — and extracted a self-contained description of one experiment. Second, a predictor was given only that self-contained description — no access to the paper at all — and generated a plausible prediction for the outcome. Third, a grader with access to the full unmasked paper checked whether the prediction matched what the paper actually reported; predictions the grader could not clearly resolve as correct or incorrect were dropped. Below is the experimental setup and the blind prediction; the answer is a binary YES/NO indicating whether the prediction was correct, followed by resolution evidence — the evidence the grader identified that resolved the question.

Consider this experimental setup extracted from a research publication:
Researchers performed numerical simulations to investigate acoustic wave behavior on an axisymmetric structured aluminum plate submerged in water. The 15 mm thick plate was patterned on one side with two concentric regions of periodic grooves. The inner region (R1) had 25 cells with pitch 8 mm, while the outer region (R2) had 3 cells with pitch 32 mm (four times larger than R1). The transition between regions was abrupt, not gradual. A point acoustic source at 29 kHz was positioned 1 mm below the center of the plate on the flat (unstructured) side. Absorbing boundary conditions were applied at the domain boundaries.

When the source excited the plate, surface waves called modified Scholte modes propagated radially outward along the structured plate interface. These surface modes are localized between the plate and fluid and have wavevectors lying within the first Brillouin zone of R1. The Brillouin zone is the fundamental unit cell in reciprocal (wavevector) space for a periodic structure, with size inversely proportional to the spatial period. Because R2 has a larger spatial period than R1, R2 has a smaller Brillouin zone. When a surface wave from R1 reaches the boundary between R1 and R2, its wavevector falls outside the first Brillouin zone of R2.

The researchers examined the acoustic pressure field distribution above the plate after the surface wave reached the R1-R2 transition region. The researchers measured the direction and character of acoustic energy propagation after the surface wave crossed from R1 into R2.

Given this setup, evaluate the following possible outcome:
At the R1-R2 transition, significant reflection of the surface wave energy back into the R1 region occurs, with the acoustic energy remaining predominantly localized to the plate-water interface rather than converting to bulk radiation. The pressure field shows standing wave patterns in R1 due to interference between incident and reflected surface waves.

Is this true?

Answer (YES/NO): NO